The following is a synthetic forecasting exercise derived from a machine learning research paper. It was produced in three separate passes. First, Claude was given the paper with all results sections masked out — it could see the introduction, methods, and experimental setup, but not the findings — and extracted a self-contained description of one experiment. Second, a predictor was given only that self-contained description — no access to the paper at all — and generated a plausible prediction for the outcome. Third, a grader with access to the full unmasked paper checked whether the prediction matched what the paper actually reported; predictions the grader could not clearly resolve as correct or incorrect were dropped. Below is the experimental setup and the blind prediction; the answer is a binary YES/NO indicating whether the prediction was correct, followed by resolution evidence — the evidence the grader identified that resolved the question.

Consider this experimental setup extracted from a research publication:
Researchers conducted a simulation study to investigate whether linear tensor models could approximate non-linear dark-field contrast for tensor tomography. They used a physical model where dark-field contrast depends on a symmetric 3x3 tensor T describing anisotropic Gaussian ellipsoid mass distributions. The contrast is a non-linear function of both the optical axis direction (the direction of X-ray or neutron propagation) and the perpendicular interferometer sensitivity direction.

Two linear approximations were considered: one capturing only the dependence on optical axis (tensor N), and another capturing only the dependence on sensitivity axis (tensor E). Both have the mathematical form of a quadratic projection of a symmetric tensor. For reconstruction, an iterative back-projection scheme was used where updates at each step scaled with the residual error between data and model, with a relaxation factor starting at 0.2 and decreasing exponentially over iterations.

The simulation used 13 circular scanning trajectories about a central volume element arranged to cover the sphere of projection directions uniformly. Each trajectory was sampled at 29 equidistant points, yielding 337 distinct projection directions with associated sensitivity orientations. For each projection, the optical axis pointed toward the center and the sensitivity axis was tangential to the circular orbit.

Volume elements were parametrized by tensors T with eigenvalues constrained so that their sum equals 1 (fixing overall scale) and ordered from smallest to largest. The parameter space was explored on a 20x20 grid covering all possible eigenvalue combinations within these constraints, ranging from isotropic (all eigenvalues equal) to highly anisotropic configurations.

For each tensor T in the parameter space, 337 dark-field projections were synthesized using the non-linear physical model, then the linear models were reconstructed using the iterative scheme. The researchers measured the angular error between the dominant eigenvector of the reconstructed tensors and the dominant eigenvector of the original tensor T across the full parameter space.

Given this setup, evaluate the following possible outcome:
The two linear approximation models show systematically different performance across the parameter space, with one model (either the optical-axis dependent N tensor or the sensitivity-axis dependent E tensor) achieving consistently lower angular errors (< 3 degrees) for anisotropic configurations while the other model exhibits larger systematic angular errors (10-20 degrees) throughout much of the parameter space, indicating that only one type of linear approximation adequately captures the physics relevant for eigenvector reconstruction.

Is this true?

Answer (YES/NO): NO